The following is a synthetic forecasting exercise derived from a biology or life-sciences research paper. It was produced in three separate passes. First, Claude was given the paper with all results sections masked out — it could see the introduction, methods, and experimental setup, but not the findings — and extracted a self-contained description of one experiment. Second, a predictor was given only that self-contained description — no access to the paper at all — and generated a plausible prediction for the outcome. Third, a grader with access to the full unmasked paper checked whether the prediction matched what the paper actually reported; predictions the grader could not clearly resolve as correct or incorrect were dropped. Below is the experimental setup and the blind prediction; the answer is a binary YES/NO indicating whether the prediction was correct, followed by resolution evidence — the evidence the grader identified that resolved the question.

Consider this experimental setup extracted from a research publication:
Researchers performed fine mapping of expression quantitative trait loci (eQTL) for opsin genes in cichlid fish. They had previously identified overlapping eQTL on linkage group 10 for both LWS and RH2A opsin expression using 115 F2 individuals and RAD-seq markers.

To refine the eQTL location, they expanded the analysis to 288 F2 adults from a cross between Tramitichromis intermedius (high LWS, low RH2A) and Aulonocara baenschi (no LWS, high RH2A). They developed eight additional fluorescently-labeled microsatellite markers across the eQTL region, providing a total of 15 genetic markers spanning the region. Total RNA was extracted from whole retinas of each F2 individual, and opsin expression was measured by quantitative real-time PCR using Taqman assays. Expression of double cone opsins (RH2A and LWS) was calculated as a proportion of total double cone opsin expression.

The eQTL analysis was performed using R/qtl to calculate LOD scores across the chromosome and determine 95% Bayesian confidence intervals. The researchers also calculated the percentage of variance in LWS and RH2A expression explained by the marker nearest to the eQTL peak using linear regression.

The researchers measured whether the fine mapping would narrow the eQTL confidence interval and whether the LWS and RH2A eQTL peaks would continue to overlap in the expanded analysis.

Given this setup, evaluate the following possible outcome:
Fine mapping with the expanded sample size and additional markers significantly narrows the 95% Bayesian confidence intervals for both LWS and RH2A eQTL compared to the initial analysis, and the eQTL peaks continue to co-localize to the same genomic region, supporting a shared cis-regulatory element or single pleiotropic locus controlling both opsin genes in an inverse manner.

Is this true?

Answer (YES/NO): YES